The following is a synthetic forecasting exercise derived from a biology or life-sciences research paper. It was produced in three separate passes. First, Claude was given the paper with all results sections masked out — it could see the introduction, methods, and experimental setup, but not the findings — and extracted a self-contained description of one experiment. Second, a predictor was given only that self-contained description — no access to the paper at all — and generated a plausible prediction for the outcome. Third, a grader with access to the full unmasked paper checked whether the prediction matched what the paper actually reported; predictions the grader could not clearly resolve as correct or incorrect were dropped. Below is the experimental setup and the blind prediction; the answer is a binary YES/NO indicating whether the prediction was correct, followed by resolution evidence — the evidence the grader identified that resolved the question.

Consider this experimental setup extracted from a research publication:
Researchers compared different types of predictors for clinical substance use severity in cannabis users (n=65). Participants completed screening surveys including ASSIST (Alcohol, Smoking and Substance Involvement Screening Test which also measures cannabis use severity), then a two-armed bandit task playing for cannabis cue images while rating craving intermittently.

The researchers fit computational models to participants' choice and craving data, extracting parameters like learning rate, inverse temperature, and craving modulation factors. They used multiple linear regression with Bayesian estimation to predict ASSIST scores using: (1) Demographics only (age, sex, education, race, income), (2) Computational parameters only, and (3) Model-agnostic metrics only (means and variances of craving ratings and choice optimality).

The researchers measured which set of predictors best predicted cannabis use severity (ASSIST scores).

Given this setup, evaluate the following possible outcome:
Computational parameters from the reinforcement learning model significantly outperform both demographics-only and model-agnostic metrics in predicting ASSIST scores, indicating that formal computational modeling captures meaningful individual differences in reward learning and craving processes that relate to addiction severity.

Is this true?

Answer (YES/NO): NO